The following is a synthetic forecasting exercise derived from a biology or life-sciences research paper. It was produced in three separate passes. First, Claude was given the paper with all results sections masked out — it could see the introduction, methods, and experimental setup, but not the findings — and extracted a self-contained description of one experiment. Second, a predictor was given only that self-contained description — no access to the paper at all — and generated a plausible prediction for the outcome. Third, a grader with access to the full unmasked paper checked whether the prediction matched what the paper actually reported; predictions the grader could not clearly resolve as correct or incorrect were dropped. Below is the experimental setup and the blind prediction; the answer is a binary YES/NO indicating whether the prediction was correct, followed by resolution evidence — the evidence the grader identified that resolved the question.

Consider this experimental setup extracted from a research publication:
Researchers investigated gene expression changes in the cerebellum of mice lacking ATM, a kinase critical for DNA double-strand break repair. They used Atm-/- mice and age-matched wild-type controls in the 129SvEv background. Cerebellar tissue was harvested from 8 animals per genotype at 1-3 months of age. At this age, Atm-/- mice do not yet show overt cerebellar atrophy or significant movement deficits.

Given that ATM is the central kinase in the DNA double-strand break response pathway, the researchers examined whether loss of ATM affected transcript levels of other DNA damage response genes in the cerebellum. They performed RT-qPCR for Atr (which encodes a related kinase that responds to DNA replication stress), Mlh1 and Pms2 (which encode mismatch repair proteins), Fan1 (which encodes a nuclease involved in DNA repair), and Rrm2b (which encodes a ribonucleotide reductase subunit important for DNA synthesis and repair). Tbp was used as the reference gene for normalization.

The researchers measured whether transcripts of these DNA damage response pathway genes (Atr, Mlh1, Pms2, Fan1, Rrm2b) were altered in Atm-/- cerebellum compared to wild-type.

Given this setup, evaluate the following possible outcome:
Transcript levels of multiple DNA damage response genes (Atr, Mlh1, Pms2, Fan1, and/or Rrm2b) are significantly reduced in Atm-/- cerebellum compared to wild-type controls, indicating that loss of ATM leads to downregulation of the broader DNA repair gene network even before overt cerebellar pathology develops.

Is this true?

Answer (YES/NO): NO